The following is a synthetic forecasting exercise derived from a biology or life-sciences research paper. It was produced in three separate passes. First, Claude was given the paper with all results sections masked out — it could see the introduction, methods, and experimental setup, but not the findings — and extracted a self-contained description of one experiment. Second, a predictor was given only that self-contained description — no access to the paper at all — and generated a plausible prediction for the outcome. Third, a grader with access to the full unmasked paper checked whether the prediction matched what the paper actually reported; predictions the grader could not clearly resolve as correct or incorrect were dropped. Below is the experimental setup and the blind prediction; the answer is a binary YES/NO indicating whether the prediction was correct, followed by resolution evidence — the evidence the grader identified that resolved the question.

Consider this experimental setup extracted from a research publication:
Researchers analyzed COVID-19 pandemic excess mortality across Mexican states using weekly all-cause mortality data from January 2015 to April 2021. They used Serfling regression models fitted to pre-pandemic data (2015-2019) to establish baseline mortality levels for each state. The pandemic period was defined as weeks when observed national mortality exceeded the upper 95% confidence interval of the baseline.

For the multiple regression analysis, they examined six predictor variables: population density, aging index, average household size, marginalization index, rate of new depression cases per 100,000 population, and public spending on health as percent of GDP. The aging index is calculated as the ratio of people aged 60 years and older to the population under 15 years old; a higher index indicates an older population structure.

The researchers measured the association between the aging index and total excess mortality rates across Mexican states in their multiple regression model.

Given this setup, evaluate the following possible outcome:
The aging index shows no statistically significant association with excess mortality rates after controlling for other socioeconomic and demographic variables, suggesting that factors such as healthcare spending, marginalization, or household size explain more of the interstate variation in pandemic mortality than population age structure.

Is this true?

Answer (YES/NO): NO